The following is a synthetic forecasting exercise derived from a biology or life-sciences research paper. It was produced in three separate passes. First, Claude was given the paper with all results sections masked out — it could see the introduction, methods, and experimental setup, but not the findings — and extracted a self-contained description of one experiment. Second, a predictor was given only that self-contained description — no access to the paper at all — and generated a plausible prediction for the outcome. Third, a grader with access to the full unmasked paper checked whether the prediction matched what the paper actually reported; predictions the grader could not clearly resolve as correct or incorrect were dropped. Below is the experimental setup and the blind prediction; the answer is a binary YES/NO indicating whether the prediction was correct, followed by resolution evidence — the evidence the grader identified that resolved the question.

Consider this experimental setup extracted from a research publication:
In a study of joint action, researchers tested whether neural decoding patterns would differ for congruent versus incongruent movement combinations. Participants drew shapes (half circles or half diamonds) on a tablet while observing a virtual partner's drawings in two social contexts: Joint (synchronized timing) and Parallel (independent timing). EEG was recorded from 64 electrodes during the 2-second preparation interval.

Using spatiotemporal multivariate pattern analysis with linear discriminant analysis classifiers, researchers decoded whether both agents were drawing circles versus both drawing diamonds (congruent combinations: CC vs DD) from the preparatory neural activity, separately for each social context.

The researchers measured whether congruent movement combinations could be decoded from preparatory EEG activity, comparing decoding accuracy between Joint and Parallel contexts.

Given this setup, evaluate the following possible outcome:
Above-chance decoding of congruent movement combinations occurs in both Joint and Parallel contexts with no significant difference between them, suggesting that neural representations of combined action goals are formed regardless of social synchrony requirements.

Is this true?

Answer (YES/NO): YES